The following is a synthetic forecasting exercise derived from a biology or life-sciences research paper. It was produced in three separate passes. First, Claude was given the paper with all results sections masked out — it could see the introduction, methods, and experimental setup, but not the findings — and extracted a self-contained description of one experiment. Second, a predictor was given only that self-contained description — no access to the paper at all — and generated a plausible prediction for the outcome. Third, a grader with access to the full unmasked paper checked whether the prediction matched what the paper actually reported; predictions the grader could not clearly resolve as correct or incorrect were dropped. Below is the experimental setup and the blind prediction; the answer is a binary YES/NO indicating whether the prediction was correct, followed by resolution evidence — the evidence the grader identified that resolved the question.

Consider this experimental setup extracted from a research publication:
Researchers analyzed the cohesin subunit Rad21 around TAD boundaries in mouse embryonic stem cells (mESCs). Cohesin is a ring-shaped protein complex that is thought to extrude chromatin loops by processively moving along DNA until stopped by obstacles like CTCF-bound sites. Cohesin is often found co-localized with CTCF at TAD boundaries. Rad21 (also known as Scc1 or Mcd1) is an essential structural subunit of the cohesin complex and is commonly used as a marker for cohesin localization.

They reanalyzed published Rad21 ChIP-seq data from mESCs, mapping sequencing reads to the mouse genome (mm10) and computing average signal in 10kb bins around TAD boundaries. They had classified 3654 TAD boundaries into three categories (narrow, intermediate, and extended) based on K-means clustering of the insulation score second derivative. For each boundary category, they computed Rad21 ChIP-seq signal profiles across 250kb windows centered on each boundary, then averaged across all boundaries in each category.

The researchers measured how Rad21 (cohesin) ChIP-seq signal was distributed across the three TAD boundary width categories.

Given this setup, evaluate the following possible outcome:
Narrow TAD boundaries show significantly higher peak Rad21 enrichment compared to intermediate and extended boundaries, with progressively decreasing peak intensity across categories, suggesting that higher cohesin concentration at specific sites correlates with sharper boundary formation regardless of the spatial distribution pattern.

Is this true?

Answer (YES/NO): YES